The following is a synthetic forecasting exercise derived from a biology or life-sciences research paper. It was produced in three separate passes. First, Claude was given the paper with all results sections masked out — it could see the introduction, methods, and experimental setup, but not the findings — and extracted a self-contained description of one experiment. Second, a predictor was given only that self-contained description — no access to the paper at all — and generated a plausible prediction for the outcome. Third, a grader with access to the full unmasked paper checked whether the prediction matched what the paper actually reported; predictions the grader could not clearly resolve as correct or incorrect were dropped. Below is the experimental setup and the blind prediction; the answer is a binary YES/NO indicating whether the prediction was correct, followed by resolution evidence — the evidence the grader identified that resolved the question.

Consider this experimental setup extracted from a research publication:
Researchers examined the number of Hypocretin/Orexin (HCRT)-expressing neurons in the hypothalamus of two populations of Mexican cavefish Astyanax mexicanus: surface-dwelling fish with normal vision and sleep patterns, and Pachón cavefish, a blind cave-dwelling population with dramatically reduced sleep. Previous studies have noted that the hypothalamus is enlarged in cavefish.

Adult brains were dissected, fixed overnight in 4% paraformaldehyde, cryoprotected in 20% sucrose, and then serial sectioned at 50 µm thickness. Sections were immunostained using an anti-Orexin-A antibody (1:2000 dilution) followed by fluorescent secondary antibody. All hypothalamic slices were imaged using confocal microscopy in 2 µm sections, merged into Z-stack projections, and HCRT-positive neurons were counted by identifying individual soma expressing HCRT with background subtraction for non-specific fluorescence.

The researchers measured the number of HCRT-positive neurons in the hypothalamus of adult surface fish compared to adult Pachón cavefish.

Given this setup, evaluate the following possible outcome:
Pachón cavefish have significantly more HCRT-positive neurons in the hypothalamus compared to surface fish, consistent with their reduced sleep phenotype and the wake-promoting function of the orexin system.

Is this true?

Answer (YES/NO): YES